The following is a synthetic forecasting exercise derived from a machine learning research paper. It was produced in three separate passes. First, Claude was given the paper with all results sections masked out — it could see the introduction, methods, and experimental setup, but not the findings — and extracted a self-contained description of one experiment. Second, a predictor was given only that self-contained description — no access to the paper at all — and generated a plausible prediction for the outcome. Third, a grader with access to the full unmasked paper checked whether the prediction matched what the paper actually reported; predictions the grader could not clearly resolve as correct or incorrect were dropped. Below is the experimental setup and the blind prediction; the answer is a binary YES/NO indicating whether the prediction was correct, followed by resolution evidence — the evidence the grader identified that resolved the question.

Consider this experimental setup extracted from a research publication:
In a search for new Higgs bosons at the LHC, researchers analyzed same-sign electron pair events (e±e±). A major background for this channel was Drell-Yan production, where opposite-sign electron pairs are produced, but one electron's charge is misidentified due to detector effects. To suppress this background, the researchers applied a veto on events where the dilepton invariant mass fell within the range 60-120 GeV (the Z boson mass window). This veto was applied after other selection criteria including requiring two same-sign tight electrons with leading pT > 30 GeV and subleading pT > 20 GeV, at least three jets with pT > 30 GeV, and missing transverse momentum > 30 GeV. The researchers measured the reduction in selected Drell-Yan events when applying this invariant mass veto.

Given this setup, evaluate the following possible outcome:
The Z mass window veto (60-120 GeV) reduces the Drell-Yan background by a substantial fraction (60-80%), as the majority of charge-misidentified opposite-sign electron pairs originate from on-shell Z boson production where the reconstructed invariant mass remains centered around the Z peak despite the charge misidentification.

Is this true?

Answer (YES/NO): NO